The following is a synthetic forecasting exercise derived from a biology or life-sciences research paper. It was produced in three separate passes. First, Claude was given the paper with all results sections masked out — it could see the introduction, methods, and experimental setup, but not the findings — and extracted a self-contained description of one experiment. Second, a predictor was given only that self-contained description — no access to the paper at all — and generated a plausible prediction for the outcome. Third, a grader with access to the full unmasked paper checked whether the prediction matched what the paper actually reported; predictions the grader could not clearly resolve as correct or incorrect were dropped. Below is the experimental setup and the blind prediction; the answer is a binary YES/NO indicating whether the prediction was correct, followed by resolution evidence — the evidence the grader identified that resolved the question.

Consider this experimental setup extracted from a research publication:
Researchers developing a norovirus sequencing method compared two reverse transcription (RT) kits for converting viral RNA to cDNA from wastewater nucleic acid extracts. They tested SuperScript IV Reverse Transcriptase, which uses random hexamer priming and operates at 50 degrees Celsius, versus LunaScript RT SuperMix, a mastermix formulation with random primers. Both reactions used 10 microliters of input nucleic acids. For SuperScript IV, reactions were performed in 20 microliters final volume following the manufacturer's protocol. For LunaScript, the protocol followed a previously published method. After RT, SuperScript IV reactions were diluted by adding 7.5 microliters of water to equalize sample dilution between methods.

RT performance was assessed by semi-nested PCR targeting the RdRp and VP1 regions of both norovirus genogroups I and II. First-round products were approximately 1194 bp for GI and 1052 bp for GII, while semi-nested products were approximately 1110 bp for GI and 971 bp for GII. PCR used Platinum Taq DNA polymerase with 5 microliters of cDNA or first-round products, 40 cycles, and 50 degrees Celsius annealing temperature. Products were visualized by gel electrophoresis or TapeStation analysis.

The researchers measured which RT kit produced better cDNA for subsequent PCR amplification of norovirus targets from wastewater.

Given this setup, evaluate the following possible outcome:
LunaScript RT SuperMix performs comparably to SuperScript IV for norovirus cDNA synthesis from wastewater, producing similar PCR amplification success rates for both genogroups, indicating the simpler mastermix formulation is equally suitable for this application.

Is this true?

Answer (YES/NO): NO